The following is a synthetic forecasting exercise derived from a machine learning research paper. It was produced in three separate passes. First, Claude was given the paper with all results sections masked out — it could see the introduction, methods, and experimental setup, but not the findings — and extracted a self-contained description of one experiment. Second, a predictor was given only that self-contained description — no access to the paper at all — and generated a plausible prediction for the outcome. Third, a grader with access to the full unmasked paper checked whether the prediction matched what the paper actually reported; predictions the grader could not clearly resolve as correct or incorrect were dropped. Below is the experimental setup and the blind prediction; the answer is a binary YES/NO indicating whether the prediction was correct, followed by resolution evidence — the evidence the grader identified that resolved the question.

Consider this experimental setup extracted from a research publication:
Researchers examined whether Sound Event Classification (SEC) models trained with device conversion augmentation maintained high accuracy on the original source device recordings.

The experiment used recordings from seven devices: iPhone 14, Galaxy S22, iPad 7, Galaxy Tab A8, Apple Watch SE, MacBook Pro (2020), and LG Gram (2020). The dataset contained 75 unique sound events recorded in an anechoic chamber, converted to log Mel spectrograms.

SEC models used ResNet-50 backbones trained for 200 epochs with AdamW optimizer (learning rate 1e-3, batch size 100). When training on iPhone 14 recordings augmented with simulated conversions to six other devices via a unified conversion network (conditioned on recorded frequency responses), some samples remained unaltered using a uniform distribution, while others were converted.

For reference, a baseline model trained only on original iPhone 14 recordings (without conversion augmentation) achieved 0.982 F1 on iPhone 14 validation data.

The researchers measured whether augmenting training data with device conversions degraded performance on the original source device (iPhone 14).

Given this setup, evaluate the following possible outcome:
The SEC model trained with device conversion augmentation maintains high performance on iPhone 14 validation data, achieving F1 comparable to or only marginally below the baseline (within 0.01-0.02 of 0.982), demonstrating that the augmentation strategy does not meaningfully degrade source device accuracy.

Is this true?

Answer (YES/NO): YES